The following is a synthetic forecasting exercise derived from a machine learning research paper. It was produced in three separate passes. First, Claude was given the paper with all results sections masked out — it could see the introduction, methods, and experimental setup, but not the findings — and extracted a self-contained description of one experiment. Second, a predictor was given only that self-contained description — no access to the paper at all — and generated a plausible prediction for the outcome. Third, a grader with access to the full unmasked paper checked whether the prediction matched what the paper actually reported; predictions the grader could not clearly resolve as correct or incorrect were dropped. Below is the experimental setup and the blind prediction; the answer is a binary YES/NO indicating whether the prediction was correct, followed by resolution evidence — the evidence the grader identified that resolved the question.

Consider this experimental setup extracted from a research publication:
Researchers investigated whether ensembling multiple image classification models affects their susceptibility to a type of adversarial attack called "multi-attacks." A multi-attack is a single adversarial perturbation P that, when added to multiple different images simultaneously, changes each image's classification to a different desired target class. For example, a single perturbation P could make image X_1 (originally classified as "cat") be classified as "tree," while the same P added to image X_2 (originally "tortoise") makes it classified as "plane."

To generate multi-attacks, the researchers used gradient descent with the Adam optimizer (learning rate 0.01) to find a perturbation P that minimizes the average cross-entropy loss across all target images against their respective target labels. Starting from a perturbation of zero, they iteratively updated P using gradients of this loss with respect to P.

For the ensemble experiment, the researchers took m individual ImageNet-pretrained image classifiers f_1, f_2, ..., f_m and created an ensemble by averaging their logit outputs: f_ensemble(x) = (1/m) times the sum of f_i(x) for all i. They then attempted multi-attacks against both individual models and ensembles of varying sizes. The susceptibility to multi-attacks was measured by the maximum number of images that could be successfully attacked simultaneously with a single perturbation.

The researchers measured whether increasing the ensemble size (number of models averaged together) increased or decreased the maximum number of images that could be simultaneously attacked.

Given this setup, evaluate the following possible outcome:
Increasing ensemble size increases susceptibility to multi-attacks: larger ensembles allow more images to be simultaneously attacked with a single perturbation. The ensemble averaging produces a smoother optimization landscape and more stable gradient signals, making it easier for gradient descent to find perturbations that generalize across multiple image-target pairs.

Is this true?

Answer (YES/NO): NO